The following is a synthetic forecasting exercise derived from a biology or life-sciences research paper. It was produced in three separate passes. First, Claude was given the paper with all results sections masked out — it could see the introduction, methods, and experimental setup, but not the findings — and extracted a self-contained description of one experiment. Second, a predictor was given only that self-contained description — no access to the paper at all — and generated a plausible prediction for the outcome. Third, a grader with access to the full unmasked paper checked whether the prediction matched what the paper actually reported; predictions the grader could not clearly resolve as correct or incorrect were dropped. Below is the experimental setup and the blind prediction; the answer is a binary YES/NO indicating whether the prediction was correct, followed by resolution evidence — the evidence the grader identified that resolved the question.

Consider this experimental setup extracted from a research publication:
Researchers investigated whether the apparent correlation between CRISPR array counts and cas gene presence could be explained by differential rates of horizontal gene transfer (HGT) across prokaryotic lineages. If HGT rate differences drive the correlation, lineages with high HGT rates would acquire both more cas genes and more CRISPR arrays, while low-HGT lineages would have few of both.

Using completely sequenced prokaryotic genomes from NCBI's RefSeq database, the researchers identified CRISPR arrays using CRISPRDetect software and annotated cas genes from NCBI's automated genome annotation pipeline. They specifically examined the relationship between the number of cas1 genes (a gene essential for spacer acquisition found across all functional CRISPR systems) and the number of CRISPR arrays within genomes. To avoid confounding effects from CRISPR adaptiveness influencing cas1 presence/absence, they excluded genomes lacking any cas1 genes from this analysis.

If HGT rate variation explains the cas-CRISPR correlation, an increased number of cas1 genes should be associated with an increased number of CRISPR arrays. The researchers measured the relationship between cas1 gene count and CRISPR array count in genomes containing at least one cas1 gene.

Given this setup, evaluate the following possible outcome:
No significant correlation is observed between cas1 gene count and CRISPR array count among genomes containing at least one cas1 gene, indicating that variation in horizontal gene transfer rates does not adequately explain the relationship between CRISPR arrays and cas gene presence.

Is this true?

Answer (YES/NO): YES